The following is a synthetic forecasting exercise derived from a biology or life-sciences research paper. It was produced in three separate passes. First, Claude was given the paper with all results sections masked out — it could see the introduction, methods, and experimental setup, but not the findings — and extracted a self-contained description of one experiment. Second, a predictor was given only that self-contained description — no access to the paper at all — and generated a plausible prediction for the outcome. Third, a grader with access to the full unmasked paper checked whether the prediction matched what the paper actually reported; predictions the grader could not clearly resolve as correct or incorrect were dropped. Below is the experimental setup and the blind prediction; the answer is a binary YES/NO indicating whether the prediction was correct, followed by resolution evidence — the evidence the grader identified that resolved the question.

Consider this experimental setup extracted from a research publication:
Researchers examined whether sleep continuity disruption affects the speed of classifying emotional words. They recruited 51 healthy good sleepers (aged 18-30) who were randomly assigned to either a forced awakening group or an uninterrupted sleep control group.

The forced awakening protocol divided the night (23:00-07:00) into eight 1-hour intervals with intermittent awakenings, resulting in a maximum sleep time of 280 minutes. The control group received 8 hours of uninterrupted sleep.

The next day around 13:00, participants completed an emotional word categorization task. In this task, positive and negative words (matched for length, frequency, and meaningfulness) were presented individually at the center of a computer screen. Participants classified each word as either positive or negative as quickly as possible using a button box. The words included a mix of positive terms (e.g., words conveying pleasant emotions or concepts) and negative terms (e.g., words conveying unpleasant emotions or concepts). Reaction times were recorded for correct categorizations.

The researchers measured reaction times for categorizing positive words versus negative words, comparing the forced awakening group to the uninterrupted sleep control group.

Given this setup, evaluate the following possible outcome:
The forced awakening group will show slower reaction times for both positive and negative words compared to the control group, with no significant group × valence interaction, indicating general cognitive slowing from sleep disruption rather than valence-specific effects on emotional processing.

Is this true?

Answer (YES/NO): NO